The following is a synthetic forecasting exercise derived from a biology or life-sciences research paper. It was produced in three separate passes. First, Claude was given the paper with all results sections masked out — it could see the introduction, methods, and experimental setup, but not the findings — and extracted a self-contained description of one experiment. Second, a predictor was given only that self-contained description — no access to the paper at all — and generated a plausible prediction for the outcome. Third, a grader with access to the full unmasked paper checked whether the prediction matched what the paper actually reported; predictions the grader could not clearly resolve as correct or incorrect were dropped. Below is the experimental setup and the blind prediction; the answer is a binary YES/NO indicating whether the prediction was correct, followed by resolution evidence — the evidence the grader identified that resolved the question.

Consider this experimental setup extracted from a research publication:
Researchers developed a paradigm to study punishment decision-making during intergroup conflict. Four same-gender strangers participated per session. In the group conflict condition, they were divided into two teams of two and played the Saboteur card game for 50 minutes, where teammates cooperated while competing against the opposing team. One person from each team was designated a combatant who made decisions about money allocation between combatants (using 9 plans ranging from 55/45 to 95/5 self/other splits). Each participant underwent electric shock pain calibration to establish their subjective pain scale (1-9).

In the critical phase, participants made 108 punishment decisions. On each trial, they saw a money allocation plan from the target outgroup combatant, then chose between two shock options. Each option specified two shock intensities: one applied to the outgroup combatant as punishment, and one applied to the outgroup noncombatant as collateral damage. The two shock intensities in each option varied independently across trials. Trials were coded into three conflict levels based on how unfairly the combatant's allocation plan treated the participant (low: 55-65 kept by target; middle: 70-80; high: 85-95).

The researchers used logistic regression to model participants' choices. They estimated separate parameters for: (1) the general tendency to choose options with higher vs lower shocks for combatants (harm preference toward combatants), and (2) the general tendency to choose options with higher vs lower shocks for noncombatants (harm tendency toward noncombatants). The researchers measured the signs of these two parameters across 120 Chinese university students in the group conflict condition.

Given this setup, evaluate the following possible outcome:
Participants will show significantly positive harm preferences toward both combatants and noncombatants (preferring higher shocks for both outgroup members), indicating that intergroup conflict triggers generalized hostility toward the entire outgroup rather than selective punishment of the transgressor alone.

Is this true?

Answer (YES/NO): NO